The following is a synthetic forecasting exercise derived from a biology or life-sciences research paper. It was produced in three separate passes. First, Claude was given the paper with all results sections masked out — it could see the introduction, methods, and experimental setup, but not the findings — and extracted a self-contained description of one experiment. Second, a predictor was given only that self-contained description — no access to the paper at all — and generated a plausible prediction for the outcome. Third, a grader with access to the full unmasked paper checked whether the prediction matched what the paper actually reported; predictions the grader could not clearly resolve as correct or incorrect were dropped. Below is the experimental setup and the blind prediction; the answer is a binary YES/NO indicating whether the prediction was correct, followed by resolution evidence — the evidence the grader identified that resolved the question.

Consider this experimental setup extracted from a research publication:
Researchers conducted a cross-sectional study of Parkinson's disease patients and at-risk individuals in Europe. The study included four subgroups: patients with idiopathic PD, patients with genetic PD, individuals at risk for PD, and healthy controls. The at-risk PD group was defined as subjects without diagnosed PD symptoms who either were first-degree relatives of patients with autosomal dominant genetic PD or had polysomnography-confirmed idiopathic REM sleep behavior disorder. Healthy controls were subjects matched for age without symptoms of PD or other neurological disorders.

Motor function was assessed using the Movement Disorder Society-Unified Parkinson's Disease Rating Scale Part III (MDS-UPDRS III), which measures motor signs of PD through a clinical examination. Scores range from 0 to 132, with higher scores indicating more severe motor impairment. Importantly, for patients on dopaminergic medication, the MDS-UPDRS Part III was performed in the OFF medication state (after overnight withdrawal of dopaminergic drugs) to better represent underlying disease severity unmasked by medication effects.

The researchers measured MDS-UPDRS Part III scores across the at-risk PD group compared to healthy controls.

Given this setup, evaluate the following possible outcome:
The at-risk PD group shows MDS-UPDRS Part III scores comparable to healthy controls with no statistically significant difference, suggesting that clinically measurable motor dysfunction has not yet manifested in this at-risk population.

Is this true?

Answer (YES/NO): NO